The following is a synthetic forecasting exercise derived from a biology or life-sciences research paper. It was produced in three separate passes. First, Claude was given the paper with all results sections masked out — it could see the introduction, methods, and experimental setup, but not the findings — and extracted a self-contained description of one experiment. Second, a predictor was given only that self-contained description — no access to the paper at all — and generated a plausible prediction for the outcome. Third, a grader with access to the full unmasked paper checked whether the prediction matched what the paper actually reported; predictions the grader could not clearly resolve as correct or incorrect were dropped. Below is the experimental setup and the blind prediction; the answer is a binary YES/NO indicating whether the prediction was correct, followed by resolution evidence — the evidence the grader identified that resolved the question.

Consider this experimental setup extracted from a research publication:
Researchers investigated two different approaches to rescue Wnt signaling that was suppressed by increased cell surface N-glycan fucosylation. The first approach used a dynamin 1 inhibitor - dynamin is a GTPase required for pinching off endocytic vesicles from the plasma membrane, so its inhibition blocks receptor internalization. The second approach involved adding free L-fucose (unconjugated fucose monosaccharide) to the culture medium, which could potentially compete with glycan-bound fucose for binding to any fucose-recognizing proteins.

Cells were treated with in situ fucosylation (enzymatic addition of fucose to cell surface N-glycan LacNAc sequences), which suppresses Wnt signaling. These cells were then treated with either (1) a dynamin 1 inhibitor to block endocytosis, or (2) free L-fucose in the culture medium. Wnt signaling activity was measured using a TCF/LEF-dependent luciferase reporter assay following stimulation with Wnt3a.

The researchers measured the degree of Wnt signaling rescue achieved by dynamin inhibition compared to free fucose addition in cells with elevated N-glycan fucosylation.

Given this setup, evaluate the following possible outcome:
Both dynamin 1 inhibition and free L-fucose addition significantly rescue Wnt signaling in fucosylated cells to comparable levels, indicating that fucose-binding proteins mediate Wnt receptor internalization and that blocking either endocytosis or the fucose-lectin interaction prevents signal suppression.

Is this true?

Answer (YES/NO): NO